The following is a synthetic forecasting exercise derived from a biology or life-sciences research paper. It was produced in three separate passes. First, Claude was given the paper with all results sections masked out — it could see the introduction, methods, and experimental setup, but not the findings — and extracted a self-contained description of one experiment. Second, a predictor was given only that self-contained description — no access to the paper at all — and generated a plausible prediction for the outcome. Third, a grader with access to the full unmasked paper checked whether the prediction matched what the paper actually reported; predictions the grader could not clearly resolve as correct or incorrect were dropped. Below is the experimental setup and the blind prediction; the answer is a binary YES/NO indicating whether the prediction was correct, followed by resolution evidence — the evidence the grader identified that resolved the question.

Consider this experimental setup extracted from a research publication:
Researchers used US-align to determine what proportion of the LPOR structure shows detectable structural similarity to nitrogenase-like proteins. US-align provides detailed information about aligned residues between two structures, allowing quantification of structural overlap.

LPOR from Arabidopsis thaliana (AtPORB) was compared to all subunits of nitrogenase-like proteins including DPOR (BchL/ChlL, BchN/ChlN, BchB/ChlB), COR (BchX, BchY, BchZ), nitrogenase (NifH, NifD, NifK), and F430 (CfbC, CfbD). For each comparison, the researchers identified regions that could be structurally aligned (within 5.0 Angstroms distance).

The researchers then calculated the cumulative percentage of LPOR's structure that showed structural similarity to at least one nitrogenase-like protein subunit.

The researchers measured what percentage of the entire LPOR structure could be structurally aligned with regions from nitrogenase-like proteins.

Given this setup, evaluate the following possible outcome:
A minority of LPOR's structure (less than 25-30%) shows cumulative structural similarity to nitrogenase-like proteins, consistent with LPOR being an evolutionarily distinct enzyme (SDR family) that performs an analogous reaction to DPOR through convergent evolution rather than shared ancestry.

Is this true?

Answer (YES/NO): NO